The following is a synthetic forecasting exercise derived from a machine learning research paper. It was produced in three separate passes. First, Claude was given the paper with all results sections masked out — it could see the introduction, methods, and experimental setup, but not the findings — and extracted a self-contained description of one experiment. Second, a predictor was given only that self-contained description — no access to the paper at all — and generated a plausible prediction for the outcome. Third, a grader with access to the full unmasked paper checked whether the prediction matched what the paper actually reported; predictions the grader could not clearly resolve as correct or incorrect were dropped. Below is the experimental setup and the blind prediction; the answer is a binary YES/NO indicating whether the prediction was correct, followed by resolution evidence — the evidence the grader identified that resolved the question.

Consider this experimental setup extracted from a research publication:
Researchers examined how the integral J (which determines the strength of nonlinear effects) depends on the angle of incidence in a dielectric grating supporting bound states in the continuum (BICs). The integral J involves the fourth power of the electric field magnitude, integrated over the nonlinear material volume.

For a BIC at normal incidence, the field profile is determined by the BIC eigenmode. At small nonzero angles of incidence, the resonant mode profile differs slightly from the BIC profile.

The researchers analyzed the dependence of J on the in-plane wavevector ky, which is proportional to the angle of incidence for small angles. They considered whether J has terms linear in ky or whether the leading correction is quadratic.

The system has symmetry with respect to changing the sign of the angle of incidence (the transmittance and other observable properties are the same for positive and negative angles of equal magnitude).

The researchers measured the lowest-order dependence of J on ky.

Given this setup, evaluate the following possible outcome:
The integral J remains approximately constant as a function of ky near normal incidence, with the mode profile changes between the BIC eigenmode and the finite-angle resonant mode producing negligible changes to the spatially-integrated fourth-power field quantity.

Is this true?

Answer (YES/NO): NO